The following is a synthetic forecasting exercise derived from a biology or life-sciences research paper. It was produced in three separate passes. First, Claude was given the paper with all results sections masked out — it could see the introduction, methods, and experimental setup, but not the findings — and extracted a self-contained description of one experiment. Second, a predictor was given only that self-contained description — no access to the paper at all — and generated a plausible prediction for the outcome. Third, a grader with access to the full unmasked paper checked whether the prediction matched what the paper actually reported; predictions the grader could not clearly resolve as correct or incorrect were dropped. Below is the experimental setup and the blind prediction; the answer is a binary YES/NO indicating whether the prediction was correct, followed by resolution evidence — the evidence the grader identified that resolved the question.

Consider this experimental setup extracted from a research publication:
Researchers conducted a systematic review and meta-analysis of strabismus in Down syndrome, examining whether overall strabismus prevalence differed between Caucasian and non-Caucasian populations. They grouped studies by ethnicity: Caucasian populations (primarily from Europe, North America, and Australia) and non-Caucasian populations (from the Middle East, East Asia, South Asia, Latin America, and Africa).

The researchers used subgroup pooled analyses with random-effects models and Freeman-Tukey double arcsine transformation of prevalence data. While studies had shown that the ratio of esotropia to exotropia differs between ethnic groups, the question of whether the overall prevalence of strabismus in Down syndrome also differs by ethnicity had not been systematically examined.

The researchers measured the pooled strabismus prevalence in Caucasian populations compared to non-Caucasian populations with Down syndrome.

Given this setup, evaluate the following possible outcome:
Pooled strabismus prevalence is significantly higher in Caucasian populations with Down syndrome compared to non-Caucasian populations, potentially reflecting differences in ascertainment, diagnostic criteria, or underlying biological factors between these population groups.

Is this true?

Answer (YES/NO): YES